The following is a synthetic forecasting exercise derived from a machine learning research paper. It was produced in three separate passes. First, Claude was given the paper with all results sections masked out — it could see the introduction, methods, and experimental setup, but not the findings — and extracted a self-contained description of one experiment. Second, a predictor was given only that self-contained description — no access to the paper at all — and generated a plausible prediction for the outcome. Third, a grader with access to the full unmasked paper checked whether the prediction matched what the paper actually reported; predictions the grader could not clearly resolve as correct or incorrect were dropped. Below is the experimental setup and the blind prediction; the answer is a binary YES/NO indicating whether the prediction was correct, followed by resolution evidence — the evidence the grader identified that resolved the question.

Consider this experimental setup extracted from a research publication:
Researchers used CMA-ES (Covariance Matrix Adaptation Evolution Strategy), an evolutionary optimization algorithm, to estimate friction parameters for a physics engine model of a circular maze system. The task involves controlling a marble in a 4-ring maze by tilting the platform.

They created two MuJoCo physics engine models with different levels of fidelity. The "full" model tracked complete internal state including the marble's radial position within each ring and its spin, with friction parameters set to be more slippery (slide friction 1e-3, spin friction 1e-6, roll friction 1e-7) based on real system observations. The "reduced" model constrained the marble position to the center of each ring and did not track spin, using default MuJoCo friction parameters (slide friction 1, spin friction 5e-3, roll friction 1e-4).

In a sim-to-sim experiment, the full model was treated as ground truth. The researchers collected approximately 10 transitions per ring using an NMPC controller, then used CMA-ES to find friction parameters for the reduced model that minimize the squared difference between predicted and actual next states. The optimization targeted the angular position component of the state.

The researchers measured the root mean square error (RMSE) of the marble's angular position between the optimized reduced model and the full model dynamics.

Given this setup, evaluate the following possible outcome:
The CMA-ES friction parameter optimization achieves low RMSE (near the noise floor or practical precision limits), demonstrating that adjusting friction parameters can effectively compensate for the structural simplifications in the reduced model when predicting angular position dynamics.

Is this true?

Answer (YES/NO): YES